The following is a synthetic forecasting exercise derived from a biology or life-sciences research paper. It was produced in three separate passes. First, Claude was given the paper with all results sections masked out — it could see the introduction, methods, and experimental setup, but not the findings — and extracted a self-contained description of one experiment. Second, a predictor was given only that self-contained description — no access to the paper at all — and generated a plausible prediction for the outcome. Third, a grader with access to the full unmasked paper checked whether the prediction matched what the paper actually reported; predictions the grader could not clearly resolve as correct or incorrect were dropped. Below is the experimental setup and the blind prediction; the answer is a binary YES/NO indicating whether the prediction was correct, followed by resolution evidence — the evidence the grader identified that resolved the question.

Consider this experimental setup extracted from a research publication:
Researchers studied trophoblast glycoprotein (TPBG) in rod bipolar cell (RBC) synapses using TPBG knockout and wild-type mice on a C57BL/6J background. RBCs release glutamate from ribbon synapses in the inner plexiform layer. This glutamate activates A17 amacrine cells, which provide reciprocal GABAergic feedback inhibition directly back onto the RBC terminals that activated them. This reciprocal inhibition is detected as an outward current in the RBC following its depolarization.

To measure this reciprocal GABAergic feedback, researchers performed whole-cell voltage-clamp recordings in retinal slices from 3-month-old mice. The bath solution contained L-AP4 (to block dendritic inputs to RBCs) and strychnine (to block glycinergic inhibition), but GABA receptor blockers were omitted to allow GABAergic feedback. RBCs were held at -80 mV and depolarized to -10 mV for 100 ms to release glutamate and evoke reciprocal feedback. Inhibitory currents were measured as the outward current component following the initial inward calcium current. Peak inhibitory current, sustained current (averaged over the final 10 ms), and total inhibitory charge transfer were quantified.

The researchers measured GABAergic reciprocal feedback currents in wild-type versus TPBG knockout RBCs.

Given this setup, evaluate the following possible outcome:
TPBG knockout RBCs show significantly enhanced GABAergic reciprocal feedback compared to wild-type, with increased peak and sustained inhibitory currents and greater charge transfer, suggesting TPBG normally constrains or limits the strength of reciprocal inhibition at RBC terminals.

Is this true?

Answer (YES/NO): NO